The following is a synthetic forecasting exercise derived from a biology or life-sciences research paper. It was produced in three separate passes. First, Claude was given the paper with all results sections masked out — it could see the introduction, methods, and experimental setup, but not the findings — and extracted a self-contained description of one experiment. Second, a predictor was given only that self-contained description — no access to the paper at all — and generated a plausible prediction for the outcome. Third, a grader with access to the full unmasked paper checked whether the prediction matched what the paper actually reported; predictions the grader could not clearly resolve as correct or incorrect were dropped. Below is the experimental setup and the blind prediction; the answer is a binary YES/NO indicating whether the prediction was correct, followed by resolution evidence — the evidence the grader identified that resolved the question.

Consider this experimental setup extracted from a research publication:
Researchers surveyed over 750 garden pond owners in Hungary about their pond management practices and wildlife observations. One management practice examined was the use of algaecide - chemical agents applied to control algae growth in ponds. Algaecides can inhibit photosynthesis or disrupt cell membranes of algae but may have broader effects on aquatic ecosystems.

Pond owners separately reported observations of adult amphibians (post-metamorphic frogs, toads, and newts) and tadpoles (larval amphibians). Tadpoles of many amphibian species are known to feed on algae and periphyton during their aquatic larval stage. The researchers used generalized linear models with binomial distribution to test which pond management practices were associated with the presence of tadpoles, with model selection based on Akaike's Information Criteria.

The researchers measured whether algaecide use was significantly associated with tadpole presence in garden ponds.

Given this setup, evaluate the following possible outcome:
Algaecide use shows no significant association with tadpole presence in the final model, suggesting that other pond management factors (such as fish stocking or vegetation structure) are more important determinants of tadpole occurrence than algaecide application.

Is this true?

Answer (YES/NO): NO